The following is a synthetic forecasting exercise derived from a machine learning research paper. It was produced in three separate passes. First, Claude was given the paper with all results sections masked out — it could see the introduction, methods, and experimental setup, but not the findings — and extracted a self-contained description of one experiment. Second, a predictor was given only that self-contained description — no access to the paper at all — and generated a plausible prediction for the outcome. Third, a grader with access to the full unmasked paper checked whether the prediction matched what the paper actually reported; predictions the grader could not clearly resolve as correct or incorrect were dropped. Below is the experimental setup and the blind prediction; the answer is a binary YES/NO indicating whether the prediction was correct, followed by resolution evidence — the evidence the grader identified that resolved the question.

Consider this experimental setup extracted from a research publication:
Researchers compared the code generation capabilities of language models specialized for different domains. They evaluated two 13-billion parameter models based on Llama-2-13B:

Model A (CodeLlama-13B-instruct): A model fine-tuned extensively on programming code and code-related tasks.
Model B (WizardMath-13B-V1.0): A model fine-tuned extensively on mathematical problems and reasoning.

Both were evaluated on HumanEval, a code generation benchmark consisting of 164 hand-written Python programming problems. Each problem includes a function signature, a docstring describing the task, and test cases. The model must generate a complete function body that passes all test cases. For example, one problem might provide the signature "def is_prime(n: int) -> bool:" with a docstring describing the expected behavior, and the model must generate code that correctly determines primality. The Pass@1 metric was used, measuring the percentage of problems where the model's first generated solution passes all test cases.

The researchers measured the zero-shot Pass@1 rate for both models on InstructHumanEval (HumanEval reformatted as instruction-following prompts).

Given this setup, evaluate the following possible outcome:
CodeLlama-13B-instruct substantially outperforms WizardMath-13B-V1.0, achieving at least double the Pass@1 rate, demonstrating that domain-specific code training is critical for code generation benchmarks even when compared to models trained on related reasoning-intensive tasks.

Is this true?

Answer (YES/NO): YES